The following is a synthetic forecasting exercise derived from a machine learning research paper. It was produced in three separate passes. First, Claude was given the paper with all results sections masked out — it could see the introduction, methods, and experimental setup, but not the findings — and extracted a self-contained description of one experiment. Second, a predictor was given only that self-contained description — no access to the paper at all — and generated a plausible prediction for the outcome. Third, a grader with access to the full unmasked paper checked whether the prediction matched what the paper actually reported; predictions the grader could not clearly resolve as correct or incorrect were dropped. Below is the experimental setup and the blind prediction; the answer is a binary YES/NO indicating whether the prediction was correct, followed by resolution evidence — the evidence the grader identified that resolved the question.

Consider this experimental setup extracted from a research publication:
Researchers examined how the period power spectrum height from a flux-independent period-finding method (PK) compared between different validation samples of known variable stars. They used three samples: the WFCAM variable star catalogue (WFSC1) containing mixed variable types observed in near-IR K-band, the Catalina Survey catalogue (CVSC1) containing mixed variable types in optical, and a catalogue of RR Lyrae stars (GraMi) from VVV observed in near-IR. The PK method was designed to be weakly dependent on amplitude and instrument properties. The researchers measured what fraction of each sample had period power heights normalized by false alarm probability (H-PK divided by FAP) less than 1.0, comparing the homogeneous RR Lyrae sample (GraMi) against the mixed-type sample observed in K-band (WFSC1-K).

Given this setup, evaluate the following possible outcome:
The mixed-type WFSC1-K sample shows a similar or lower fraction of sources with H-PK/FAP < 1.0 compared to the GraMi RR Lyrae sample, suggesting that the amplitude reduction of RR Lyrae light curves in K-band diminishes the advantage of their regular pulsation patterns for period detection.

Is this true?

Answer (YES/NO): NO